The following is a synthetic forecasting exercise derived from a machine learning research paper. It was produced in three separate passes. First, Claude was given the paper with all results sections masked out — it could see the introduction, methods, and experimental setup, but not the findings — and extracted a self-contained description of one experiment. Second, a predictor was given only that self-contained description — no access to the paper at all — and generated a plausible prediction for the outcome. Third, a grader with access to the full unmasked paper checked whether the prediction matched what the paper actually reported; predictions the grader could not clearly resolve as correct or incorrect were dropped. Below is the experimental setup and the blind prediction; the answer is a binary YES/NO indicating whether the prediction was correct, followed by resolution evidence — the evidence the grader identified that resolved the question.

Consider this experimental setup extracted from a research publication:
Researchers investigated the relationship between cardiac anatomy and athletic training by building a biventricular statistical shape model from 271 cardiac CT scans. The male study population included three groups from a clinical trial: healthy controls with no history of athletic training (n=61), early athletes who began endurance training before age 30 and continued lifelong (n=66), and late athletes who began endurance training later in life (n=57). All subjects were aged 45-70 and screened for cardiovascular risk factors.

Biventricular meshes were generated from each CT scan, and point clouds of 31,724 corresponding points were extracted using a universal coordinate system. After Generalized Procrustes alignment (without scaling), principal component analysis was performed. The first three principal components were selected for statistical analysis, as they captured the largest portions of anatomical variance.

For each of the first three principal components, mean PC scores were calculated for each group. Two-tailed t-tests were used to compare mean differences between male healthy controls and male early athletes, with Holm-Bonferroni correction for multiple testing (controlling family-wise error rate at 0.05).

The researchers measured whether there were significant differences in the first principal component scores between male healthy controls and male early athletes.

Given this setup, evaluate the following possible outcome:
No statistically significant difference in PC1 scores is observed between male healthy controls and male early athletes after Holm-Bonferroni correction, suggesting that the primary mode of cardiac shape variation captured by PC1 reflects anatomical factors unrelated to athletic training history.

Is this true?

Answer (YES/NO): NO